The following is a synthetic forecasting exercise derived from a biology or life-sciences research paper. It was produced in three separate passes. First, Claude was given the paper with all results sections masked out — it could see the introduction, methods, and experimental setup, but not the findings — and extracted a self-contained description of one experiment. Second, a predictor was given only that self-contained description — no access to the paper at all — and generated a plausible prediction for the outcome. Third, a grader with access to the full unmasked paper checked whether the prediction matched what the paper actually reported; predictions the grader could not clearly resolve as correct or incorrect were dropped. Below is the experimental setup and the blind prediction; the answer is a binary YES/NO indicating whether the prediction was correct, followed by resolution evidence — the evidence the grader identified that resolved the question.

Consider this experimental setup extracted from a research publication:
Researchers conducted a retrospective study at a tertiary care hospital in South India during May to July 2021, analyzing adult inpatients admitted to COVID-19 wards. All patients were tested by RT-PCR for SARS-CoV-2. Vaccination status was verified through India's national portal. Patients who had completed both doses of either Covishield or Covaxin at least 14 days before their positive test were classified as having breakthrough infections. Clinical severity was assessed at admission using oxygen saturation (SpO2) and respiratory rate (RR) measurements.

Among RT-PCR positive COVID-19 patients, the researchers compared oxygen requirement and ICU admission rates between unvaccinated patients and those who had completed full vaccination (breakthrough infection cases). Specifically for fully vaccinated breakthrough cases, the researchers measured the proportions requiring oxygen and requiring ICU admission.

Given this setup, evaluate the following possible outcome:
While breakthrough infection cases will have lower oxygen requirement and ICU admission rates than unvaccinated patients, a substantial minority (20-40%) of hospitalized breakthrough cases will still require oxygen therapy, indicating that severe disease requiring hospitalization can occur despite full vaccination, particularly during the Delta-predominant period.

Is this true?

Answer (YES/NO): YES